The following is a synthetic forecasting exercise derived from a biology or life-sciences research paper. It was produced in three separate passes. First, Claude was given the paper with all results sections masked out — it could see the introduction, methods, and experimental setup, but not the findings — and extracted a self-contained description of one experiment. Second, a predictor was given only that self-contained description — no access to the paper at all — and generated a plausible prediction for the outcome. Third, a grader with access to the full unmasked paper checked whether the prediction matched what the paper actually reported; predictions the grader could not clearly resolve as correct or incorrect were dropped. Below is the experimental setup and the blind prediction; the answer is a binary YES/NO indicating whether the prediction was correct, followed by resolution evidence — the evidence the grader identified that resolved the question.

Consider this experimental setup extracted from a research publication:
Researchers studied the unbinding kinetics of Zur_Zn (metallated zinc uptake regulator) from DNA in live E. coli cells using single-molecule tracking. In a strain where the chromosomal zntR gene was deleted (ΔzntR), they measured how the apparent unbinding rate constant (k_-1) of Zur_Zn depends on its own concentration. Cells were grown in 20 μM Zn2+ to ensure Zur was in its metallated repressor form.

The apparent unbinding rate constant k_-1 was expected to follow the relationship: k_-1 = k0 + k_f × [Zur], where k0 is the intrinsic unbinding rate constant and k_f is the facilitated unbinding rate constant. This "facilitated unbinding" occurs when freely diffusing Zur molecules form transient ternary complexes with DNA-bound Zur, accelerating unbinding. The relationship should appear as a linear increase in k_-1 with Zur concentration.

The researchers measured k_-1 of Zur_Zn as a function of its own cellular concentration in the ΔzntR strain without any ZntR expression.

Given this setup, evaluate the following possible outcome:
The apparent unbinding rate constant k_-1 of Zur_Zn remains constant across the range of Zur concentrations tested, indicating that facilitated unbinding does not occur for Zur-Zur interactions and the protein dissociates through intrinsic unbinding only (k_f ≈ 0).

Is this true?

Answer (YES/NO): NO